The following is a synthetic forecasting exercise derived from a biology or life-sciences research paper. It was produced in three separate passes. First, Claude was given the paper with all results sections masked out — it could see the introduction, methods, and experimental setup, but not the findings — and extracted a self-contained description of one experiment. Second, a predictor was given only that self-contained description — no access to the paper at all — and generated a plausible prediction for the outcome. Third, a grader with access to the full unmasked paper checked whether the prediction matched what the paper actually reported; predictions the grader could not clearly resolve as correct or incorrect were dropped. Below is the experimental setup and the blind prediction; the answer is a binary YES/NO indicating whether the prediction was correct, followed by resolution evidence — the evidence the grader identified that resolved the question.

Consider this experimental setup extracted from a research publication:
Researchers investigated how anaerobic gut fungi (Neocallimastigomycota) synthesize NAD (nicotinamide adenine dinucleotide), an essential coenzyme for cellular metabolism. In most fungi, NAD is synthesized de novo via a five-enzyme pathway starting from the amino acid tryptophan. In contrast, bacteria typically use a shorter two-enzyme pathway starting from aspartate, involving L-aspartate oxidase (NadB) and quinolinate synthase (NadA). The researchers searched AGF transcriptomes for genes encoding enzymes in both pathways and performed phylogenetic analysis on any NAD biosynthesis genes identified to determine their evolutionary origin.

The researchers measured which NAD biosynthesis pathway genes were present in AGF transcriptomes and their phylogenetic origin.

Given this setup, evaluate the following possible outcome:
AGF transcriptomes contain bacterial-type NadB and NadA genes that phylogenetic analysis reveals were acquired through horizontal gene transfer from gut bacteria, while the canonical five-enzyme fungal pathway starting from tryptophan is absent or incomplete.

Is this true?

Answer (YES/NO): YES